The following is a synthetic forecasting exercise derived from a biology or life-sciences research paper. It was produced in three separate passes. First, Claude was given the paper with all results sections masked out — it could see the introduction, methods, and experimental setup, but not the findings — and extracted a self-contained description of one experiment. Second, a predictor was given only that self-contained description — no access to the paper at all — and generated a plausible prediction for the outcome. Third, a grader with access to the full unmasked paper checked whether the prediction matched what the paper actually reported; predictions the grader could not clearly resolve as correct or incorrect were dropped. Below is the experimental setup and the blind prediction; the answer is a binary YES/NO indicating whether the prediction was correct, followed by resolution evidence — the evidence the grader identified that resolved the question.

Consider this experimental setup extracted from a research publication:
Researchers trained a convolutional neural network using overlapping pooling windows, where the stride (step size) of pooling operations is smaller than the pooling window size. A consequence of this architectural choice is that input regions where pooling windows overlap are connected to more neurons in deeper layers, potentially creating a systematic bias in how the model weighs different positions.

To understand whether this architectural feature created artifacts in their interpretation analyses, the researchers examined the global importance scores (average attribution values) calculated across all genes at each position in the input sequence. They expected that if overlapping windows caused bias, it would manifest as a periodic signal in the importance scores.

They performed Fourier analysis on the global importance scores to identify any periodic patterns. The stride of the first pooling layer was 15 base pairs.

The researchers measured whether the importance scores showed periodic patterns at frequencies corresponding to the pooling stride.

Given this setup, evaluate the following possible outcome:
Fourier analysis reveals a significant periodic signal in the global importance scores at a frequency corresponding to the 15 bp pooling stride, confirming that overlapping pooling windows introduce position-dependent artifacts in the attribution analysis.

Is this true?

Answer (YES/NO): YES